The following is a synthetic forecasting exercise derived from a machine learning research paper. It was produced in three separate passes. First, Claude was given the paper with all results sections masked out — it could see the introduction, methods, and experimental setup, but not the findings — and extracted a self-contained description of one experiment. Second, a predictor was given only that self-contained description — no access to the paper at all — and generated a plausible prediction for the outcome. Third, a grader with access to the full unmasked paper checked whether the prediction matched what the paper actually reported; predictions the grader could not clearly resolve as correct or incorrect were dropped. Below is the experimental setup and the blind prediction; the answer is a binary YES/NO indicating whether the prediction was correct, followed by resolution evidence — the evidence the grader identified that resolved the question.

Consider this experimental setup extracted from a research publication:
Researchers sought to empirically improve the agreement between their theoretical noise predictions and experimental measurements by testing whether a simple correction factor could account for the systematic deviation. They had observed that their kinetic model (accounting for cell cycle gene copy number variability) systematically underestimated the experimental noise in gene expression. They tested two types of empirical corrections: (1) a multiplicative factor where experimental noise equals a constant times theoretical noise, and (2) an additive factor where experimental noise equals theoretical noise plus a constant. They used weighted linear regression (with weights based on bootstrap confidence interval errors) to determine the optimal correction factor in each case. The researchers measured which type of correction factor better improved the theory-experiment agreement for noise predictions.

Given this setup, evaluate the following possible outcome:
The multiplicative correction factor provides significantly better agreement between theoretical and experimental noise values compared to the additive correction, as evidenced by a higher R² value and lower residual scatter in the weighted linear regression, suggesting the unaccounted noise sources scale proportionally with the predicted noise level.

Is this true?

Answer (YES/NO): NO